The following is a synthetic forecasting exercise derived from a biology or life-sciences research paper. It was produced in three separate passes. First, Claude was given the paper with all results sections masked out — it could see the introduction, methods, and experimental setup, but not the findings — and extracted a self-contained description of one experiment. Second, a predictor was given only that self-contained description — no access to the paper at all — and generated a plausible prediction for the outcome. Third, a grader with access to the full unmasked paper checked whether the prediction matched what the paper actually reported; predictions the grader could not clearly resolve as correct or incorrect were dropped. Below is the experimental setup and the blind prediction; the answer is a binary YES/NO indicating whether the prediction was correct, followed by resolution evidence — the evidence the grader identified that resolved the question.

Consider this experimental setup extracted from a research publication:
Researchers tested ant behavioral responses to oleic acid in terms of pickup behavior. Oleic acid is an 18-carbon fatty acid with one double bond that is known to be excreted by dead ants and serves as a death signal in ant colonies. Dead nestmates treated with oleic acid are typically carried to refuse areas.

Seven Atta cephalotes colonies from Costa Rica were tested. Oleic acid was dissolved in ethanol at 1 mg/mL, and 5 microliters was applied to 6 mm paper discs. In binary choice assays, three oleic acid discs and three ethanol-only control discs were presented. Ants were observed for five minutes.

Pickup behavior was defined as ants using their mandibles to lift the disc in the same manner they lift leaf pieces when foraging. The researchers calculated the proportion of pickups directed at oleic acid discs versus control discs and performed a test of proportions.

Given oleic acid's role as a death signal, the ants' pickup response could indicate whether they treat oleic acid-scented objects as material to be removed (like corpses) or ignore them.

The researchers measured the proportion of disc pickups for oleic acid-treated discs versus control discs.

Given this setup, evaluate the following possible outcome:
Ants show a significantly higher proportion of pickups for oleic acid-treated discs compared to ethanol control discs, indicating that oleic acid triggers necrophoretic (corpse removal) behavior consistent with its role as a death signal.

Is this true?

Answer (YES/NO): NO